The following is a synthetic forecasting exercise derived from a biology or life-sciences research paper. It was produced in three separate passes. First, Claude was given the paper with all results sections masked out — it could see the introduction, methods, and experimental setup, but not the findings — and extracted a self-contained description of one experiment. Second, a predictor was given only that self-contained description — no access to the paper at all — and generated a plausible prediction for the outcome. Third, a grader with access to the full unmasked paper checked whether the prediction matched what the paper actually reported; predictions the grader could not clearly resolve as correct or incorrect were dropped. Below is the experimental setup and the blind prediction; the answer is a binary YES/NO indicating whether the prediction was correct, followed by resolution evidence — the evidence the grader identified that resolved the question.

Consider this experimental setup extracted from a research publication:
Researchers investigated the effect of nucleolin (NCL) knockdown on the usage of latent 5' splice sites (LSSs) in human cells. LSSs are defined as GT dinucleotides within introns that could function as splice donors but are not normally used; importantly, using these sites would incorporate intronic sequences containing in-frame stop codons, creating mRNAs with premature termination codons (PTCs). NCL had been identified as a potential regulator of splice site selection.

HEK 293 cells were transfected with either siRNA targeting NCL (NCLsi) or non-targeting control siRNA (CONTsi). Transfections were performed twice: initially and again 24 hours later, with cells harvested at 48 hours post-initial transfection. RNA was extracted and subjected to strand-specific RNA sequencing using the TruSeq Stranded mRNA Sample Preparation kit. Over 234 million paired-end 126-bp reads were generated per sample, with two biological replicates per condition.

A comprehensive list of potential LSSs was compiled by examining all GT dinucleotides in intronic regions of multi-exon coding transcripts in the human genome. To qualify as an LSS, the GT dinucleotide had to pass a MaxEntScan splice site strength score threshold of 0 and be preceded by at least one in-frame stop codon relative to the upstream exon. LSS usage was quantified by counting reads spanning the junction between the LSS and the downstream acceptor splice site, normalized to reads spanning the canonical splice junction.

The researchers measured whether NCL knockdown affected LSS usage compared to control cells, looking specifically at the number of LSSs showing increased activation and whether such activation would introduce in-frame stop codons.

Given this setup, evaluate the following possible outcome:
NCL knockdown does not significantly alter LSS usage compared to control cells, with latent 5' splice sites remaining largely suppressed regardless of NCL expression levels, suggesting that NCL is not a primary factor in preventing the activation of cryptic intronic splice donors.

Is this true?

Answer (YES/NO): NO